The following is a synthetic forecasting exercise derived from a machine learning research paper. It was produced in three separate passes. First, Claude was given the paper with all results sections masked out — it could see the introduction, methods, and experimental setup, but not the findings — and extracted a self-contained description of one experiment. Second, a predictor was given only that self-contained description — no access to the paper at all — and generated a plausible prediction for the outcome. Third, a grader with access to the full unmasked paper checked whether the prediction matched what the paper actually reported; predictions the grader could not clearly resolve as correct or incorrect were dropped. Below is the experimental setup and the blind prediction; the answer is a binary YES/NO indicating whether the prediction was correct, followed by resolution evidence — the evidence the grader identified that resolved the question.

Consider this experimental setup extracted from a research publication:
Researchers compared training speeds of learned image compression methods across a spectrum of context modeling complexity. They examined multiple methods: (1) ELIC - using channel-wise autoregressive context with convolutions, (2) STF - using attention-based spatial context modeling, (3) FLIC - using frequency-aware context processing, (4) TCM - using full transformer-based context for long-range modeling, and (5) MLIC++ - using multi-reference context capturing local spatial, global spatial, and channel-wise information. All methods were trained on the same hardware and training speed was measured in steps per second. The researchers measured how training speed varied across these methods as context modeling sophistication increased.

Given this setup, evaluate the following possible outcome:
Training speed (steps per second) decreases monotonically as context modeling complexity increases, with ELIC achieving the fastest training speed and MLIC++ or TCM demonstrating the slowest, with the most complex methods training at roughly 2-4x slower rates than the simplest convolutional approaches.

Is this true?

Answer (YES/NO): YES